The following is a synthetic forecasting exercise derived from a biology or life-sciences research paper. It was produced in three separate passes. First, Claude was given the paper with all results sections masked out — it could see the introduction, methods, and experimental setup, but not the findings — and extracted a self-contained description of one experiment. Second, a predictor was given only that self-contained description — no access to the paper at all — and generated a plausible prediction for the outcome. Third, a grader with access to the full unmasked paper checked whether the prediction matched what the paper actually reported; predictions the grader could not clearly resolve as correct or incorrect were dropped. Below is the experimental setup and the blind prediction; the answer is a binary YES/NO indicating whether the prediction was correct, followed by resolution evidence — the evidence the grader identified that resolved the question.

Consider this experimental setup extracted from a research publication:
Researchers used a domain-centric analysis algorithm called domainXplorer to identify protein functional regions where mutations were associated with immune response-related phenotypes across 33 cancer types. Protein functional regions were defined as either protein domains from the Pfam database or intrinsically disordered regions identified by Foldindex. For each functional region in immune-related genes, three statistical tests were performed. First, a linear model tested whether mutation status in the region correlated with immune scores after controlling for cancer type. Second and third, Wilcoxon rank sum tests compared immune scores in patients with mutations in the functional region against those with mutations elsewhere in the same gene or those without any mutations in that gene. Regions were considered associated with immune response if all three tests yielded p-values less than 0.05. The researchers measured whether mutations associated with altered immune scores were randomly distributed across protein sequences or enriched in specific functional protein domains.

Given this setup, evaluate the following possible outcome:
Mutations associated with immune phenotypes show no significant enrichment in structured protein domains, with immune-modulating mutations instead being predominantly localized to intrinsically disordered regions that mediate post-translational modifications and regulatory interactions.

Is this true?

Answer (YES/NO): NO